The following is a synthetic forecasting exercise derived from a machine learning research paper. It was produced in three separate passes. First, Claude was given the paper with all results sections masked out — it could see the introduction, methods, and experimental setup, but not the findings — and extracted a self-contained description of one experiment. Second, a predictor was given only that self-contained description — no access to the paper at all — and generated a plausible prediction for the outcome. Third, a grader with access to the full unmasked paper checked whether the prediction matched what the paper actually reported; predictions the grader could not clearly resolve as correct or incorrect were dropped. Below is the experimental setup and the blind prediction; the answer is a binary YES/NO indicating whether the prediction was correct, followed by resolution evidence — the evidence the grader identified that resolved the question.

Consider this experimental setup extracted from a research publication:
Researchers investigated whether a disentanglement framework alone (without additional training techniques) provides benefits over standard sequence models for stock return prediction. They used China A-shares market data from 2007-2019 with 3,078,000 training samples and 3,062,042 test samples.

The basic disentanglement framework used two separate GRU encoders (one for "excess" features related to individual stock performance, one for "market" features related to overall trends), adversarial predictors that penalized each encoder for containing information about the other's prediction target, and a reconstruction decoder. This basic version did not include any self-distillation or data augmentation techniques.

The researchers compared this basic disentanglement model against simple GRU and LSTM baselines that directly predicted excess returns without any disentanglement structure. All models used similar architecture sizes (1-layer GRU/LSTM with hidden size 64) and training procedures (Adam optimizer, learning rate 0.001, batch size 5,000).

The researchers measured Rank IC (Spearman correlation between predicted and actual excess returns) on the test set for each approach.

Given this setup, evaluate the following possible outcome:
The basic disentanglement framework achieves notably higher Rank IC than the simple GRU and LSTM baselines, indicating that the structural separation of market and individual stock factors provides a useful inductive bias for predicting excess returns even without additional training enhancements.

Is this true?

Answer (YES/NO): YES